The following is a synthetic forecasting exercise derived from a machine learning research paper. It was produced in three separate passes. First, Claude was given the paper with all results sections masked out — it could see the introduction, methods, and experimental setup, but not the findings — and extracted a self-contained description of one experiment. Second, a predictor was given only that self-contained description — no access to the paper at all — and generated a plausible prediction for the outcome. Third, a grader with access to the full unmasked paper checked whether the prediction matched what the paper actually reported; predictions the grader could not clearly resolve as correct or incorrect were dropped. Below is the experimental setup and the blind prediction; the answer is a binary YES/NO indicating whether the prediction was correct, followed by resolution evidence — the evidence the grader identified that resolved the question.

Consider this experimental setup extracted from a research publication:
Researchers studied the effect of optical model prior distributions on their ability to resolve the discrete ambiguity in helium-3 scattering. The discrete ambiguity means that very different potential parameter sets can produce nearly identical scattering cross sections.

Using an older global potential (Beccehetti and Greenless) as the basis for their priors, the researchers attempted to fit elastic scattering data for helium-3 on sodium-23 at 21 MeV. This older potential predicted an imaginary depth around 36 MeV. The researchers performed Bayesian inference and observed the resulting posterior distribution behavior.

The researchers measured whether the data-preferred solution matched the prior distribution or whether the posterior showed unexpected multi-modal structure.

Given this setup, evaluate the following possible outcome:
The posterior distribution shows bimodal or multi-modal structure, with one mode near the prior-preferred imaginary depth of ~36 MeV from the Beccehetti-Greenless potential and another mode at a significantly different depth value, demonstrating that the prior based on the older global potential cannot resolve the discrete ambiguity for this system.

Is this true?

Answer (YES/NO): YES